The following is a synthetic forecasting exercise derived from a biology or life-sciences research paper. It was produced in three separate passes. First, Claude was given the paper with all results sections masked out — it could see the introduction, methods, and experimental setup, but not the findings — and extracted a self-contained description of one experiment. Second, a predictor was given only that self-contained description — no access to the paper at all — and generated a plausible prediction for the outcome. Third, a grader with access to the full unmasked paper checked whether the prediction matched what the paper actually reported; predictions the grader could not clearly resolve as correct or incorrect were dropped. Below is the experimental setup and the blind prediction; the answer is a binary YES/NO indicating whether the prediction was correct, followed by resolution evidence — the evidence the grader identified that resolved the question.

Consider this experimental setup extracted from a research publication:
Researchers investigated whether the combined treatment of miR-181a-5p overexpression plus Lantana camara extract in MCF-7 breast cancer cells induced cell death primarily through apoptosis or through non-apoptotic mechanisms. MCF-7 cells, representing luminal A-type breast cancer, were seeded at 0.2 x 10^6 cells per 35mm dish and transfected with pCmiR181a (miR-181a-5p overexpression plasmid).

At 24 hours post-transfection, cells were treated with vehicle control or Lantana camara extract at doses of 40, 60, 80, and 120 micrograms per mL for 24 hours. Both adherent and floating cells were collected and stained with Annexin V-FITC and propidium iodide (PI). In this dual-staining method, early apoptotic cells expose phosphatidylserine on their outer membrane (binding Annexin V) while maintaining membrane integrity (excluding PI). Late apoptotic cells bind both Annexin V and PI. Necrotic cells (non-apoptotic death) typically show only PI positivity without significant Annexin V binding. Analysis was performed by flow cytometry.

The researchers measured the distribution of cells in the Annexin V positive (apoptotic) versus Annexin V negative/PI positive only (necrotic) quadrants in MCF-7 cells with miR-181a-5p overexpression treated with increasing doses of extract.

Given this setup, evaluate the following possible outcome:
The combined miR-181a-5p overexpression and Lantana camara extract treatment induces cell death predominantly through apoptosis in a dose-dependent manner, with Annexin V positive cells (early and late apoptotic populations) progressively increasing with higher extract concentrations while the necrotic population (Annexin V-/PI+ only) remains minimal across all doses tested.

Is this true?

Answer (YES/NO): NO